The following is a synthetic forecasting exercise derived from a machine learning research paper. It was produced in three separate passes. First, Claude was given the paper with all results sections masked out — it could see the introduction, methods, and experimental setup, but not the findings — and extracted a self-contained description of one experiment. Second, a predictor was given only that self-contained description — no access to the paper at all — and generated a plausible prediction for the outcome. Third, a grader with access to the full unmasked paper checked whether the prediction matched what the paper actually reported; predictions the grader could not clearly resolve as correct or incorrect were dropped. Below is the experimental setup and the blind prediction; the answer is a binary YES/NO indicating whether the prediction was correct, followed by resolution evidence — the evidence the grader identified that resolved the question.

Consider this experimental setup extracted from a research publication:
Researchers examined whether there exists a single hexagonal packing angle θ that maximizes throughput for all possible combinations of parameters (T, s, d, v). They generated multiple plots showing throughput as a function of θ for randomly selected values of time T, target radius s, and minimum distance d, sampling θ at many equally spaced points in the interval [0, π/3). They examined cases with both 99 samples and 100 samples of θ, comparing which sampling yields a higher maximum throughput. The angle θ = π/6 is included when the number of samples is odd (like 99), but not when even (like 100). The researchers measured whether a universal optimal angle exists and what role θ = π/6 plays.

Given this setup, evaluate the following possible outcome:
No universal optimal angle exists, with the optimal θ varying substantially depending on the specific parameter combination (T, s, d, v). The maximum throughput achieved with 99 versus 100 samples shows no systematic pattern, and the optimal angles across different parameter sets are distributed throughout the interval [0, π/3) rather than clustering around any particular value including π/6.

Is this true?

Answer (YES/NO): NO